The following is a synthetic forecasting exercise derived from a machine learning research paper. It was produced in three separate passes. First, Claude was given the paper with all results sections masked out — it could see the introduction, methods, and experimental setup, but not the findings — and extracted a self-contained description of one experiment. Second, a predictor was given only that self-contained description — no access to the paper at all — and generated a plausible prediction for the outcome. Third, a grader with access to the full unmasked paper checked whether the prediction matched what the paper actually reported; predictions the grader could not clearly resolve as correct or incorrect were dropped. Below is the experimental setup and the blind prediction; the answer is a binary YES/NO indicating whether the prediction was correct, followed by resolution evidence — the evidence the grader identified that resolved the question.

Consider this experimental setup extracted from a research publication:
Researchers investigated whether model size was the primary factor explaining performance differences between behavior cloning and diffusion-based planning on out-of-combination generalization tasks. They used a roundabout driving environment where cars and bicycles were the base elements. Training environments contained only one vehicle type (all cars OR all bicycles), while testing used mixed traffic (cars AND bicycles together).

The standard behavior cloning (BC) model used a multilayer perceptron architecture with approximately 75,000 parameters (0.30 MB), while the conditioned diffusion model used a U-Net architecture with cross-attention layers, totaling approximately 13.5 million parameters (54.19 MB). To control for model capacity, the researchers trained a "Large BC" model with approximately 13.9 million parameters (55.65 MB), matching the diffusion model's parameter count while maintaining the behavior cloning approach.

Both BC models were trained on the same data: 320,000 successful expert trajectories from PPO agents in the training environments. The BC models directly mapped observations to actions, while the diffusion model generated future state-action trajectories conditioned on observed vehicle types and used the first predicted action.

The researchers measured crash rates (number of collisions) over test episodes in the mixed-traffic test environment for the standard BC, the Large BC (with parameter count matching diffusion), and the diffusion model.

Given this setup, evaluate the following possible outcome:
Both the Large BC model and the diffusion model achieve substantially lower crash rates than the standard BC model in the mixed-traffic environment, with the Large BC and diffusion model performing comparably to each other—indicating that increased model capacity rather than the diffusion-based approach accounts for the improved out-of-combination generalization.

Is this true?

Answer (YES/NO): NO